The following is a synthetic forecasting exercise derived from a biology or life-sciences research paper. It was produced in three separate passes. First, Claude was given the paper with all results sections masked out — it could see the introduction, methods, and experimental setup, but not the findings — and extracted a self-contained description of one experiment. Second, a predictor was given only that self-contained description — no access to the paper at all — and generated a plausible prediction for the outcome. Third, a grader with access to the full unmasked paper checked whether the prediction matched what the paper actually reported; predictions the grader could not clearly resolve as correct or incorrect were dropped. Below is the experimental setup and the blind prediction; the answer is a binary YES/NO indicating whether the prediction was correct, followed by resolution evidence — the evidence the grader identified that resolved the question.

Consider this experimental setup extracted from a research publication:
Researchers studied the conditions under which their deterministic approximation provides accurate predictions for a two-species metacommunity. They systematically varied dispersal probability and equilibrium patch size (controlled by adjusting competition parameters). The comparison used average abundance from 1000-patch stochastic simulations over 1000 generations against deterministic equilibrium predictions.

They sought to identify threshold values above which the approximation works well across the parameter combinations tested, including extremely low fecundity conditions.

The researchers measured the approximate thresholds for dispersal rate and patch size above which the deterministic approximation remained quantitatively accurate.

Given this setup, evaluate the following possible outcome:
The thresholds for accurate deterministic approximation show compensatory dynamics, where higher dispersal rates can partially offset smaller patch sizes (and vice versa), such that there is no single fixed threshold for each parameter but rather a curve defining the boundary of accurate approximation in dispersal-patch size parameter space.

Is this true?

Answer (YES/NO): NO